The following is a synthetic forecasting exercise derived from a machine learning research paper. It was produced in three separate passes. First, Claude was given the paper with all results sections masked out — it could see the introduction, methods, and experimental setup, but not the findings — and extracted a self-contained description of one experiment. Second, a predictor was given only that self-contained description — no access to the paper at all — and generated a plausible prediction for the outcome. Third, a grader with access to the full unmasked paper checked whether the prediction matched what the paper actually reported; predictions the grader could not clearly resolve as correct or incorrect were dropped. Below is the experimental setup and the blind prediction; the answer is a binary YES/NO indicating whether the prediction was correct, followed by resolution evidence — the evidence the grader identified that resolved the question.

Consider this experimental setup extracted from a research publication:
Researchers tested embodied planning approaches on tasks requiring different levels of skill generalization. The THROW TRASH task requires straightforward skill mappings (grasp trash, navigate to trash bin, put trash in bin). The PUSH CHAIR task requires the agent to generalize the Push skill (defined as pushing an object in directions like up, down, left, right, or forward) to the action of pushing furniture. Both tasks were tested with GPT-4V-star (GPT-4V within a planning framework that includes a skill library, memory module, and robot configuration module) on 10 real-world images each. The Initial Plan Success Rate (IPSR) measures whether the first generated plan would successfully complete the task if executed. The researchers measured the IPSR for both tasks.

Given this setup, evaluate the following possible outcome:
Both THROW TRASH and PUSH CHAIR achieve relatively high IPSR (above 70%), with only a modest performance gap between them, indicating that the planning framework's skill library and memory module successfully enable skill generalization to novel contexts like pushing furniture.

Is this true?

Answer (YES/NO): NO